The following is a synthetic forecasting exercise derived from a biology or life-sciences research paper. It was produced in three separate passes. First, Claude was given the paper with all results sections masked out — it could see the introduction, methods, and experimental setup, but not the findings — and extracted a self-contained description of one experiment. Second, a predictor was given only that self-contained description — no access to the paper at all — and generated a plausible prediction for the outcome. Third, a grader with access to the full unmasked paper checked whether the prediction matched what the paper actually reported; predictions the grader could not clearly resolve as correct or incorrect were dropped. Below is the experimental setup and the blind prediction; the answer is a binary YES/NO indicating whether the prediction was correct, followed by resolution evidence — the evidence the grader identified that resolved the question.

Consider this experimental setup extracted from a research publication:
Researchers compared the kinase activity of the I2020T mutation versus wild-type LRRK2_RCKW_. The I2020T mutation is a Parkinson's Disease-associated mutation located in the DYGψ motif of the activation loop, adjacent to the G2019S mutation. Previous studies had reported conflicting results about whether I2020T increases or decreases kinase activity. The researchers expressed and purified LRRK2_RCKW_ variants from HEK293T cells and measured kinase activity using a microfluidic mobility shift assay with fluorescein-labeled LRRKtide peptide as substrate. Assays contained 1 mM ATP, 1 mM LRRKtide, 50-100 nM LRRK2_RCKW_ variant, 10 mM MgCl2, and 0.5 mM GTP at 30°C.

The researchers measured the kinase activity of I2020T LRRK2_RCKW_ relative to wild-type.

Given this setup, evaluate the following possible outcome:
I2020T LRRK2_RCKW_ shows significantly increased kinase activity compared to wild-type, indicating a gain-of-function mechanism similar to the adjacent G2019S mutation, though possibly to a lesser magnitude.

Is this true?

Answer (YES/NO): NO